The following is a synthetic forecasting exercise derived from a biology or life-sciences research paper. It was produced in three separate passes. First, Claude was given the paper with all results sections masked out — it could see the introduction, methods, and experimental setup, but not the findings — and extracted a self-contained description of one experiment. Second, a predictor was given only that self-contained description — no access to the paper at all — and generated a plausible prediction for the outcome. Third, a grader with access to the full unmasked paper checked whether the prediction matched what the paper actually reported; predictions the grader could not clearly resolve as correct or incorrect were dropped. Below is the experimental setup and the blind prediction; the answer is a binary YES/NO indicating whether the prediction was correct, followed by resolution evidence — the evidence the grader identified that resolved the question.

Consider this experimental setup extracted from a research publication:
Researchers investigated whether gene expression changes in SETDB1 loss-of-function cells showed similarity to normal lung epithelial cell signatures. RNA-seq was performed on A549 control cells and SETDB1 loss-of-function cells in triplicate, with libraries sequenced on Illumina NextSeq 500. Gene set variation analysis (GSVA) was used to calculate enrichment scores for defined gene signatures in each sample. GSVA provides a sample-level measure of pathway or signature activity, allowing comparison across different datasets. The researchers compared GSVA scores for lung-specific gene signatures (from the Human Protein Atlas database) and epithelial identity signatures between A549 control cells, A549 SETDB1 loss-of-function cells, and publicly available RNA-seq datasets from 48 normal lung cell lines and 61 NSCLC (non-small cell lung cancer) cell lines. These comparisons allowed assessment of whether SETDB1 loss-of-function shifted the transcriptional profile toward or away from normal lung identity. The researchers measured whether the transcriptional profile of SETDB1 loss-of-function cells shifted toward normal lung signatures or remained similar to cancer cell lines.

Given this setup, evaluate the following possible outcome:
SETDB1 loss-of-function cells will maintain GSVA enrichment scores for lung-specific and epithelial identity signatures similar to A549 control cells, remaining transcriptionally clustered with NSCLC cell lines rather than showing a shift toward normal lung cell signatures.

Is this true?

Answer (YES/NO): NO